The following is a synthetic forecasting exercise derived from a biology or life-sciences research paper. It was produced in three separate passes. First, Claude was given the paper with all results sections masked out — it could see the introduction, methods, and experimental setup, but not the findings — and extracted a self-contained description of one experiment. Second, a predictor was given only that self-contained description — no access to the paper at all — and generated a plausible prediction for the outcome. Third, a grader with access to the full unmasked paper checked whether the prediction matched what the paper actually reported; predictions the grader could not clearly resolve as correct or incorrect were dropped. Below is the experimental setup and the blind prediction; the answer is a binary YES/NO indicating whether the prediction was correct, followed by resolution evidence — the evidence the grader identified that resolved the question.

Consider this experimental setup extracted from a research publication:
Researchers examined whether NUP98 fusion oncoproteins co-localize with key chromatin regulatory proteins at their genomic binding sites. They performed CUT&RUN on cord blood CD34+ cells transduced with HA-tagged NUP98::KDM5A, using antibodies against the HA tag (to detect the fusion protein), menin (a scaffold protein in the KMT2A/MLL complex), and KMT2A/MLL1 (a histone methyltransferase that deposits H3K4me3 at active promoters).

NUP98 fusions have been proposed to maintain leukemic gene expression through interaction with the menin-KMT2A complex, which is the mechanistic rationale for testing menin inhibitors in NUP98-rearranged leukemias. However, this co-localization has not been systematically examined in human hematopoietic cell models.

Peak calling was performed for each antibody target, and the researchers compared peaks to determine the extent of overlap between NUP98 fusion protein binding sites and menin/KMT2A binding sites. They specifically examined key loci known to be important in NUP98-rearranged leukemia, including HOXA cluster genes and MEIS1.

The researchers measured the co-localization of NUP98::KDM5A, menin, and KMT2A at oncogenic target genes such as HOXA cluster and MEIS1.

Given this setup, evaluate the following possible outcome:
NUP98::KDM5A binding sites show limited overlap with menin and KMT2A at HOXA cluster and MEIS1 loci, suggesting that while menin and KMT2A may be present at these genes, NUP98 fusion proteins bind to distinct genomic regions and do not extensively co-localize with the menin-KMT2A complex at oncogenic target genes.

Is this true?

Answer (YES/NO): NO